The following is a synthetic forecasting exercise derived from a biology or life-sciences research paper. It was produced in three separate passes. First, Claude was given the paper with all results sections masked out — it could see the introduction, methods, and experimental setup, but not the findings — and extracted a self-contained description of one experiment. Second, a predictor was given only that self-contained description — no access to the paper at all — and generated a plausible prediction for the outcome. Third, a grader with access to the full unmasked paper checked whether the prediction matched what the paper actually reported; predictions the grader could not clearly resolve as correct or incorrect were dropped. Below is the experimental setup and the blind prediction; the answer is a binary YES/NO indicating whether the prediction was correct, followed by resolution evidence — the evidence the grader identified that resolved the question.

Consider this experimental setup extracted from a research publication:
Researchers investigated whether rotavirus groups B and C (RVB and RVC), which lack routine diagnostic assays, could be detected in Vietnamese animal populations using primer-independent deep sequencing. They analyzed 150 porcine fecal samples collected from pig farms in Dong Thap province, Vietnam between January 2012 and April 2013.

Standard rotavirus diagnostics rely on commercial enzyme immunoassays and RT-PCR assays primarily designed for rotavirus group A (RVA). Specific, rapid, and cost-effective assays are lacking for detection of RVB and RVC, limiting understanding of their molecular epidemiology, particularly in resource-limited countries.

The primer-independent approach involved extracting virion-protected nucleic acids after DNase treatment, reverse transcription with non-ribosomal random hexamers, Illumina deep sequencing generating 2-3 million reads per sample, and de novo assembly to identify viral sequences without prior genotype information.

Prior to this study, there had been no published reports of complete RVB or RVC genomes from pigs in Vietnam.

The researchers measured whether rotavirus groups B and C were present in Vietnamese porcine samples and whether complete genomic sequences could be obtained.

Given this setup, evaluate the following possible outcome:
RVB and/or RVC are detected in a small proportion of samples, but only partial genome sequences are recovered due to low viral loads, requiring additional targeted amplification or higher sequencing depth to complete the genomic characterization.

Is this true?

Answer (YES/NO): NO